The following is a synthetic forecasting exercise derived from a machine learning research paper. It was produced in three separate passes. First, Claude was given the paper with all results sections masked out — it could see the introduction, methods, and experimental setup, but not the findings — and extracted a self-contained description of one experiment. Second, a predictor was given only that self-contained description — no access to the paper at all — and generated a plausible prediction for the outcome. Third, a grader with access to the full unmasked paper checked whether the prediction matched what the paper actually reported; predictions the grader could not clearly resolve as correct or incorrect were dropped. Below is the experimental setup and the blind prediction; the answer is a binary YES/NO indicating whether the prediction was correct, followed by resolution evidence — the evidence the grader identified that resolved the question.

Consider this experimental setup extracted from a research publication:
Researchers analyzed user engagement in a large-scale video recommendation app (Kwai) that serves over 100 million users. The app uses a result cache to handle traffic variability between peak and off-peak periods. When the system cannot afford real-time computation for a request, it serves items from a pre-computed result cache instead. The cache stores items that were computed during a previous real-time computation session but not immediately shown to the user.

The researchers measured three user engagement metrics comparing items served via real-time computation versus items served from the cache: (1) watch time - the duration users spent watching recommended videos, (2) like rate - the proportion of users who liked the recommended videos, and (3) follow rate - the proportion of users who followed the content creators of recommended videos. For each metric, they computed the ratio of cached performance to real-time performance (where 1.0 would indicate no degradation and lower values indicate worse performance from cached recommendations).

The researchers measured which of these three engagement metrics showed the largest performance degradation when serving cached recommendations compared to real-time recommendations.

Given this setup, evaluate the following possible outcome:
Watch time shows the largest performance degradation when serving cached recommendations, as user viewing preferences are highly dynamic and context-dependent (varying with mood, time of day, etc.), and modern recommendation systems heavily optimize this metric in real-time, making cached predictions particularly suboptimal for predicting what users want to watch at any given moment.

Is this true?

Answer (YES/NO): NO